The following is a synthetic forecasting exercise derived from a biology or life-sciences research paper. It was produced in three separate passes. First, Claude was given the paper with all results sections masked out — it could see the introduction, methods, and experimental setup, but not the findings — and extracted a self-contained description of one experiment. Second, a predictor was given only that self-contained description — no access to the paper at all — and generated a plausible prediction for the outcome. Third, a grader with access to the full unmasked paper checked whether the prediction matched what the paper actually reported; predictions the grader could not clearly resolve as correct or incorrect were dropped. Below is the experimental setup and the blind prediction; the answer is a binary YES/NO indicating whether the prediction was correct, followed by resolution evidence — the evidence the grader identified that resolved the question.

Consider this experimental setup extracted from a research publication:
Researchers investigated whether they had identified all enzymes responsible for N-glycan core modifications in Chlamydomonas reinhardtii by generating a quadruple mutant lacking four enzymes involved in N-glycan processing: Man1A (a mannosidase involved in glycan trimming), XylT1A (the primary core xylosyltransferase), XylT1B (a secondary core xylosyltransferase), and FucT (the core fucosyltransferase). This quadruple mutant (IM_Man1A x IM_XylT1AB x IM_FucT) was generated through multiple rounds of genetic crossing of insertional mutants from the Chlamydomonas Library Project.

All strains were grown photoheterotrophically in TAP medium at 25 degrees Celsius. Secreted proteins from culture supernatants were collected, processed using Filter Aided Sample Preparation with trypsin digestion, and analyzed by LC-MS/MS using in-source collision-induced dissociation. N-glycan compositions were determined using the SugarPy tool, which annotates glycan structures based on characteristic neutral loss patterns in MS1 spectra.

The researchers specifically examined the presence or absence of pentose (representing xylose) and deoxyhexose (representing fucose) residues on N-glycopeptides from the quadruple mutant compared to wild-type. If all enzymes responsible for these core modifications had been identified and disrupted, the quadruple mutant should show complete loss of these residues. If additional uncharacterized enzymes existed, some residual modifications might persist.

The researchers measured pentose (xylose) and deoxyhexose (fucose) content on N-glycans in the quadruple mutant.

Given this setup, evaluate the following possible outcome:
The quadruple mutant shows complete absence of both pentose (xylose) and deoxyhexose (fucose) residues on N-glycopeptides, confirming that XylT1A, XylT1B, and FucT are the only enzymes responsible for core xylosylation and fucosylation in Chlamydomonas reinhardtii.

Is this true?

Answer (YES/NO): NO